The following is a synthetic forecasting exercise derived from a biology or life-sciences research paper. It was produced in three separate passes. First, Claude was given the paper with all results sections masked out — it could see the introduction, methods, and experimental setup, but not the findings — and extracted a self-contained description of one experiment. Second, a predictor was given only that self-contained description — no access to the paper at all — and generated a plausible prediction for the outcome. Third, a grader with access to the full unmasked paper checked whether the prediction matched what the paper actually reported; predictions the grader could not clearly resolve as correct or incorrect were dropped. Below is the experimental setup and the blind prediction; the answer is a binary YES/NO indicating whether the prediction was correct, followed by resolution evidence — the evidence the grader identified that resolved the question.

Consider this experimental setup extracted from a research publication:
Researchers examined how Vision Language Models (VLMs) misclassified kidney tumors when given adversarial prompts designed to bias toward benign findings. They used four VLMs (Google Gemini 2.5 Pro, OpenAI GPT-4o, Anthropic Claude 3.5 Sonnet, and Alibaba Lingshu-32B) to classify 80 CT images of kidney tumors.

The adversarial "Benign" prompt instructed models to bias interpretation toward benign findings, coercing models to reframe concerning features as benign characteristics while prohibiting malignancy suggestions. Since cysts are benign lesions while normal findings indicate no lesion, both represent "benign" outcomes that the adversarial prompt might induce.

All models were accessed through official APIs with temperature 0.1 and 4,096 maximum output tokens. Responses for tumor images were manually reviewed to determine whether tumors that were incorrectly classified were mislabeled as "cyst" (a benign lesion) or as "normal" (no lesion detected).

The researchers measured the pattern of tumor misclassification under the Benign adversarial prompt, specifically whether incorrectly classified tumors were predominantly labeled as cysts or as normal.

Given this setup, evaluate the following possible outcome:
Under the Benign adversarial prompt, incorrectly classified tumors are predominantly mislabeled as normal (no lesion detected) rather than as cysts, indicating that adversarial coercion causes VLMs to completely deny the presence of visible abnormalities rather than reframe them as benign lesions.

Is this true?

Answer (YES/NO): NO